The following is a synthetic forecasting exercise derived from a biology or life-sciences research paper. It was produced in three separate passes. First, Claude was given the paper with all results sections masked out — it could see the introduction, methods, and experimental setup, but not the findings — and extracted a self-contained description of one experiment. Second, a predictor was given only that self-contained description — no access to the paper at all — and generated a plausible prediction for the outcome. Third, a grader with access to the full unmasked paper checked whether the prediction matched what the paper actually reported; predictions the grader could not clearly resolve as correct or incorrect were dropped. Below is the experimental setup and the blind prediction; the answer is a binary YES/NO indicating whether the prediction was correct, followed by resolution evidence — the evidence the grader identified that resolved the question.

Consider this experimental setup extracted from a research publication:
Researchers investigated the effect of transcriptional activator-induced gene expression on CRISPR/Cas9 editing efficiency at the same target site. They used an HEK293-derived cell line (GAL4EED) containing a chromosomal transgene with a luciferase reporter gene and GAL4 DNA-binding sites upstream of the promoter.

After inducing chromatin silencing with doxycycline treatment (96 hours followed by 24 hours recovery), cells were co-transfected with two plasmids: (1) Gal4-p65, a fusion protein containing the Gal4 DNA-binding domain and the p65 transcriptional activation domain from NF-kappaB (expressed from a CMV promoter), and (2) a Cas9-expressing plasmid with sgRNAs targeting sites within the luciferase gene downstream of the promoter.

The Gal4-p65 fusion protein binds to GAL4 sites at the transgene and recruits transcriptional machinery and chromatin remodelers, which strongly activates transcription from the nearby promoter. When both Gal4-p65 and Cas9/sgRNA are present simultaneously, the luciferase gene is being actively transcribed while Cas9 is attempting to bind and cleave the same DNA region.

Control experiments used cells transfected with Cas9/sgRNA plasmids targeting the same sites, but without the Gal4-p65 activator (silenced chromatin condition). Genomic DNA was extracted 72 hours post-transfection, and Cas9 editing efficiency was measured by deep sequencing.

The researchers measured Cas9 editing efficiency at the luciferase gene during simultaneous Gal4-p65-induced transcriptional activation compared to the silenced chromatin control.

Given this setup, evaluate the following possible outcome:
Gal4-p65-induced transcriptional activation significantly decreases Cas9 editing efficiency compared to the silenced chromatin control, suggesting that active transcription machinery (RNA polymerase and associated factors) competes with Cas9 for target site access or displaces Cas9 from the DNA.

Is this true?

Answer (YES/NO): YES